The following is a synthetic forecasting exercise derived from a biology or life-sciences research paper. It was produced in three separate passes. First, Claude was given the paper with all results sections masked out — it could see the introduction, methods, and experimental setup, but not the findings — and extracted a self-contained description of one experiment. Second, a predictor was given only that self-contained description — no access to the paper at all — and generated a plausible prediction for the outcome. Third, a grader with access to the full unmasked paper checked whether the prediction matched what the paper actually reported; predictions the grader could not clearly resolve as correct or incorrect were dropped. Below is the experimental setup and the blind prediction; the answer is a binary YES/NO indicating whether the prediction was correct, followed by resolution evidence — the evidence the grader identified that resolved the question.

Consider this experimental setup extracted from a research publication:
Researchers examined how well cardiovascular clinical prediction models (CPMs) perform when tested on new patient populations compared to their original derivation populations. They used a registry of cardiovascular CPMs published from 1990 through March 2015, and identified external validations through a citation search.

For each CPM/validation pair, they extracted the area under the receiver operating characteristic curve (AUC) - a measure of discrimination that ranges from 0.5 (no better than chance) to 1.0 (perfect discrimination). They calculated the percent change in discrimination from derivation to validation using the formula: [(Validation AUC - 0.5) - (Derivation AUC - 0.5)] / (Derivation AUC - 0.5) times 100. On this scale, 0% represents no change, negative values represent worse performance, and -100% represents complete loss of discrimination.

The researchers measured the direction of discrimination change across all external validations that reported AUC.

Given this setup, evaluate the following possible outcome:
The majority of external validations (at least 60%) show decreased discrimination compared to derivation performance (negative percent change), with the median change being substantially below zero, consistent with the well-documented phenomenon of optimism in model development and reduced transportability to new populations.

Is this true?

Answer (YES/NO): YES